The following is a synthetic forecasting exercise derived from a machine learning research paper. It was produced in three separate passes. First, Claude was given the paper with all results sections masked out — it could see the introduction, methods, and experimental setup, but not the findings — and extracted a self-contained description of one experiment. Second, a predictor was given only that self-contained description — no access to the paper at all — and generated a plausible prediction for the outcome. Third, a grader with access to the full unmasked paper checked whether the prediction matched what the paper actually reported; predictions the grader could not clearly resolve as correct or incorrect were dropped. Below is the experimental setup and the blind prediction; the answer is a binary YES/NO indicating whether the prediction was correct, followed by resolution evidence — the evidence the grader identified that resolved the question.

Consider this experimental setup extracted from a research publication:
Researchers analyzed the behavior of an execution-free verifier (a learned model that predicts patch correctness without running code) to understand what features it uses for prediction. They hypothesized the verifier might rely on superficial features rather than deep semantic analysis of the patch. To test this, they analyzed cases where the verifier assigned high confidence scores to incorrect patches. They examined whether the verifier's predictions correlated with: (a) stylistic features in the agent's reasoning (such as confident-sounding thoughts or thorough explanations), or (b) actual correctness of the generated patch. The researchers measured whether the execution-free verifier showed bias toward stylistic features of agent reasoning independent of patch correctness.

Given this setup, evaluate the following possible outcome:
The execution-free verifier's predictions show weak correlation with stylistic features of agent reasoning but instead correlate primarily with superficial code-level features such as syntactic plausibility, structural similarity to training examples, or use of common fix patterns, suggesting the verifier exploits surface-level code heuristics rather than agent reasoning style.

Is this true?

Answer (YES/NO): NO